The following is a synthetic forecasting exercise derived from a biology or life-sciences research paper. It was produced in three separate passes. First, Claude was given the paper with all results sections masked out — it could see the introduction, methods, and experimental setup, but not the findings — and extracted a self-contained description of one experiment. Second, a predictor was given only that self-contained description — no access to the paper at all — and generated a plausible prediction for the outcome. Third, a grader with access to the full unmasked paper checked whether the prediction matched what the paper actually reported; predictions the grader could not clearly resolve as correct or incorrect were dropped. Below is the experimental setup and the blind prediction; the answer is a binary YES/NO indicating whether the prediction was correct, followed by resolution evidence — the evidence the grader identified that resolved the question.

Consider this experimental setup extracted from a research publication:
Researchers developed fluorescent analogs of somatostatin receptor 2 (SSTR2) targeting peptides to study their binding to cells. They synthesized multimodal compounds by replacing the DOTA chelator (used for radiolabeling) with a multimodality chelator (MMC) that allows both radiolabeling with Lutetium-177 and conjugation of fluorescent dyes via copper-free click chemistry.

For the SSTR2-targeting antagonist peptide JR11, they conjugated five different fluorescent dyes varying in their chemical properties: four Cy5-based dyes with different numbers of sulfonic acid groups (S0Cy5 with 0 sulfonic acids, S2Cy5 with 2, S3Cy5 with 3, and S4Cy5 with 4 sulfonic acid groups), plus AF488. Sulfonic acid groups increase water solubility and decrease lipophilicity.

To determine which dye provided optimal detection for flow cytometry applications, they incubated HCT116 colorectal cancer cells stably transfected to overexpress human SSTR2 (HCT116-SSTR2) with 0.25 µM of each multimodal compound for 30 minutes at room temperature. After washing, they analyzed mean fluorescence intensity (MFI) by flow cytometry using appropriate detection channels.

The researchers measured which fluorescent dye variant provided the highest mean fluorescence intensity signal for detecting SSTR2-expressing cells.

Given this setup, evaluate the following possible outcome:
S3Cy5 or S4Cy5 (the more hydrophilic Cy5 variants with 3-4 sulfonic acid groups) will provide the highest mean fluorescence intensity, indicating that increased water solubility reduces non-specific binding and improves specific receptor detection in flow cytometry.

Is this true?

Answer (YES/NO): NO